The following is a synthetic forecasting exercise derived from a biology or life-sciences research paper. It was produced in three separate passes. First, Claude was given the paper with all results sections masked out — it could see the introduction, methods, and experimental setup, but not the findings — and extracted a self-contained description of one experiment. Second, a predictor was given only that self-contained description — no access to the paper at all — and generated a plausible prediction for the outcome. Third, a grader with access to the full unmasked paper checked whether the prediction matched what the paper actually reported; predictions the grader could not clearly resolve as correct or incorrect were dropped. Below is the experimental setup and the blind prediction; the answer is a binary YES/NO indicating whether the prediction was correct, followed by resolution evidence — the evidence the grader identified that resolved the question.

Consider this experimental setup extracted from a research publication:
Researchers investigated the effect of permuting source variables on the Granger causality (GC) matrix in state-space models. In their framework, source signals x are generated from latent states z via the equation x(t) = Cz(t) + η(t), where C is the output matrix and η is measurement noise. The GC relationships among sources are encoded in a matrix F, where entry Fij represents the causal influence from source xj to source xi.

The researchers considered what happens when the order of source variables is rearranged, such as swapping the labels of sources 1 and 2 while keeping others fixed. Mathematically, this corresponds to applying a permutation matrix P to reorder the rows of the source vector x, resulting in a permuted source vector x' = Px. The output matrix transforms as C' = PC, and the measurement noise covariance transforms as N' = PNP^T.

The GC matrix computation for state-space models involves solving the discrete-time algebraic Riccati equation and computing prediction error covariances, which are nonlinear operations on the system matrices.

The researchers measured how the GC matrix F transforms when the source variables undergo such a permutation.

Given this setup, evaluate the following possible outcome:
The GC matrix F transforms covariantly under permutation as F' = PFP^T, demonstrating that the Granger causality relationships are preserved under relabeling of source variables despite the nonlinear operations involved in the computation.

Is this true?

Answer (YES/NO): YES